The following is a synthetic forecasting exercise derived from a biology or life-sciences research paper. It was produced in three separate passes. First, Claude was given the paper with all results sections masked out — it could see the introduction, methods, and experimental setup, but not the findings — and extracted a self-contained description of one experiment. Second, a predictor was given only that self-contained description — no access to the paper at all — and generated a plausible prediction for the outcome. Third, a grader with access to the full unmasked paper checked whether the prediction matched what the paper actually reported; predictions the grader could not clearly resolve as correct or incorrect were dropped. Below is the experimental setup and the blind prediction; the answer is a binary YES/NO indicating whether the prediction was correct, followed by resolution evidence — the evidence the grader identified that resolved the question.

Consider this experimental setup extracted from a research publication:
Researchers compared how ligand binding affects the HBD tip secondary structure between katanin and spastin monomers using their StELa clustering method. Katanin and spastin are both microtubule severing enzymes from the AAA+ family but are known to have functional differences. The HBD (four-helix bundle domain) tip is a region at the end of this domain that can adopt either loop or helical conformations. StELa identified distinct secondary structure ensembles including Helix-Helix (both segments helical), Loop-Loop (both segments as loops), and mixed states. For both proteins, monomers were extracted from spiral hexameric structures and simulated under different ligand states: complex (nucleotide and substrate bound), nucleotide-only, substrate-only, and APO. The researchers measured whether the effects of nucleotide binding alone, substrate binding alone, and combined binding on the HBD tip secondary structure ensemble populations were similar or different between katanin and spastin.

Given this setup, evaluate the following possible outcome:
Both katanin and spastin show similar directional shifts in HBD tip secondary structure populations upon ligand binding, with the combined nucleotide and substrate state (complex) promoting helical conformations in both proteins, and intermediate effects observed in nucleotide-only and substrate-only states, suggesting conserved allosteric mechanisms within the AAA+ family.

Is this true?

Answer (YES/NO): NO